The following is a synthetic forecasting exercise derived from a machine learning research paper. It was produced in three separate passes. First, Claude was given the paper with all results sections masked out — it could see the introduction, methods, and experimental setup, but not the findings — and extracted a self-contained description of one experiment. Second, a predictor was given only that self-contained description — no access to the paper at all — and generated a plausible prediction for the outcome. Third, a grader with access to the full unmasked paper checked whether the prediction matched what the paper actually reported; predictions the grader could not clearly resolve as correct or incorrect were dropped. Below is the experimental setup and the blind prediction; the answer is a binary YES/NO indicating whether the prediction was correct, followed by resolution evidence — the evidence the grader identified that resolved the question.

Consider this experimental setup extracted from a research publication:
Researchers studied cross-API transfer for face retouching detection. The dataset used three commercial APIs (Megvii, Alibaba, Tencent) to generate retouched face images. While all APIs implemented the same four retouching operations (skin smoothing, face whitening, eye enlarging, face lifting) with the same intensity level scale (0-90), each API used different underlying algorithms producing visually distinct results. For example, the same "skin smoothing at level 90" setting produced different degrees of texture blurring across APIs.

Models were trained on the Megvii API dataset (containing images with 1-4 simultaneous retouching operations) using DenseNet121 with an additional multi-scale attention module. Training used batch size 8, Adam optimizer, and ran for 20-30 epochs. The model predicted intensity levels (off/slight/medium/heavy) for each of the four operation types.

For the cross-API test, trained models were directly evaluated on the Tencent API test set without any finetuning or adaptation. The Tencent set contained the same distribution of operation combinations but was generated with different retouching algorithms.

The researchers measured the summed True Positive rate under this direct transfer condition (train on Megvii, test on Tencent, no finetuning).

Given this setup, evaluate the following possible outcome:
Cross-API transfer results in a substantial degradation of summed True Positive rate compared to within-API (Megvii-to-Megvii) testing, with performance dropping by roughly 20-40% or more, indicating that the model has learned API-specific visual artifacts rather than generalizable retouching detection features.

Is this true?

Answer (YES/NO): YES